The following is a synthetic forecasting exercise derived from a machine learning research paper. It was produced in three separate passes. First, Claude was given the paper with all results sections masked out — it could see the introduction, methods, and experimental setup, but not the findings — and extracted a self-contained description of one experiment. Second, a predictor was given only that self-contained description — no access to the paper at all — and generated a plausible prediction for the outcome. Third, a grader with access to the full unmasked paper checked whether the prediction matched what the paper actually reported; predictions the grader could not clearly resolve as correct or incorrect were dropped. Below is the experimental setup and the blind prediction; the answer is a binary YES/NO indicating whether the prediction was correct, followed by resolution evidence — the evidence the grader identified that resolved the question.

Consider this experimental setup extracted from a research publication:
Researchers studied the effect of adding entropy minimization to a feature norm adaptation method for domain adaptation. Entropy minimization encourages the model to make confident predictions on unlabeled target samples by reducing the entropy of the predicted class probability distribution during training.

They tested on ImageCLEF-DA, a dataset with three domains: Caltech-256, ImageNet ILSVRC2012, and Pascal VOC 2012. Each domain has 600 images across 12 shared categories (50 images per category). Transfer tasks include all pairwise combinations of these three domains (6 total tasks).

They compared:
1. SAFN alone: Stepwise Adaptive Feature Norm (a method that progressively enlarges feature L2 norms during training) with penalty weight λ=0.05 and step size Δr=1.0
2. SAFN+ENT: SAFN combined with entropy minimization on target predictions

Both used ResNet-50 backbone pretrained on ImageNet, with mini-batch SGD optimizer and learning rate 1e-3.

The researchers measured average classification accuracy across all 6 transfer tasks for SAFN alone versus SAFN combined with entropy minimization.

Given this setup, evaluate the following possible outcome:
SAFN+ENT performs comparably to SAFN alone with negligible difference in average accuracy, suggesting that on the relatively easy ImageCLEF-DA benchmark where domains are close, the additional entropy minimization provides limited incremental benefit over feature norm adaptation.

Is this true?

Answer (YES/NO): NO